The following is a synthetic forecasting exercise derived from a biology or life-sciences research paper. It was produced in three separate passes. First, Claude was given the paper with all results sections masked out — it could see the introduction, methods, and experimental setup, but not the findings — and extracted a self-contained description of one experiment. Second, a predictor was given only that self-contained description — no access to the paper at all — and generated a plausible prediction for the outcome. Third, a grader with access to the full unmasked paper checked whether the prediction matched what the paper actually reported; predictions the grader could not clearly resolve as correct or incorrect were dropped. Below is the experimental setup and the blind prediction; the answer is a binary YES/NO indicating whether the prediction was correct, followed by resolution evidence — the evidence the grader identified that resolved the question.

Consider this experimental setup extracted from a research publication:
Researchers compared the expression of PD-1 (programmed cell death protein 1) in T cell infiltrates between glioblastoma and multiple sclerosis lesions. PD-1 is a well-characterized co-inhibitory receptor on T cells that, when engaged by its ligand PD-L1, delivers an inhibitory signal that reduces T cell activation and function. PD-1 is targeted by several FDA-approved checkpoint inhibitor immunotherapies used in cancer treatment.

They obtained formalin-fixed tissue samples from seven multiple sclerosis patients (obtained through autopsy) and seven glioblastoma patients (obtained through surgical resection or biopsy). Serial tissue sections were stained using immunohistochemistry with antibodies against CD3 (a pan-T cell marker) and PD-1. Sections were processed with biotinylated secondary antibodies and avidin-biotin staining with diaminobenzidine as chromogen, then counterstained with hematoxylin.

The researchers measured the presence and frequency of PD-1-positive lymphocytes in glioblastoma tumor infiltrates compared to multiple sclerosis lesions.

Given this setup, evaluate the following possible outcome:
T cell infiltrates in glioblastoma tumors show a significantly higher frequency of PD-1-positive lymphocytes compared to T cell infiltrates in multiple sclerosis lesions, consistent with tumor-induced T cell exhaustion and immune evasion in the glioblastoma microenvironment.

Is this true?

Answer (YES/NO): NO